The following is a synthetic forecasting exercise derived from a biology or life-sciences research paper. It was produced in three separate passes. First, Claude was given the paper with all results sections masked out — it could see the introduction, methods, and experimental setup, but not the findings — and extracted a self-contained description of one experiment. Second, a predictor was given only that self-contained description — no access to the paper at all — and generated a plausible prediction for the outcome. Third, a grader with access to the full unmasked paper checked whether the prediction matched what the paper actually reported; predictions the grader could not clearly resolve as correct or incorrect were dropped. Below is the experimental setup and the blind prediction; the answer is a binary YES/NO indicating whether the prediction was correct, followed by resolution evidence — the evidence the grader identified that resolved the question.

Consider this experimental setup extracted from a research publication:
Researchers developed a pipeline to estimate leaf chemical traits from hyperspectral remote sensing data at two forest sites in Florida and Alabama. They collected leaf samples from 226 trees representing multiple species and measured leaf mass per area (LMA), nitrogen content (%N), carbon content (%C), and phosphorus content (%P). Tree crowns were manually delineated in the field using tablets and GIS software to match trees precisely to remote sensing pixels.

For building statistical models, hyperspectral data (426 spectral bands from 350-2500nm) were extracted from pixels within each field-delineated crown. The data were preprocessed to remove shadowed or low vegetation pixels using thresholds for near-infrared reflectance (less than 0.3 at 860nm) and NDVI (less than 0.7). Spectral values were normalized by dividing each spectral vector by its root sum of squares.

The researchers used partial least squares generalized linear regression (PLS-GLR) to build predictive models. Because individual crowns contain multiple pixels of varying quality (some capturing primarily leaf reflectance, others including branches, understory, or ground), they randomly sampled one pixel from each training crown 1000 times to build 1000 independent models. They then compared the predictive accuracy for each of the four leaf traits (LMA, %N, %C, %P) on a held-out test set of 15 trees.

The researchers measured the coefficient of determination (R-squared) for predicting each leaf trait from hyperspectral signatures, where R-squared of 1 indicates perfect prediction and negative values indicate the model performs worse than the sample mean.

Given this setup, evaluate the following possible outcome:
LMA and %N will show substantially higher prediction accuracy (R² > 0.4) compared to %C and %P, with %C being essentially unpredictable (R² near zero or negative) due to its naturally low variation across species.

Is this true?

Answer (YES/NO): NO